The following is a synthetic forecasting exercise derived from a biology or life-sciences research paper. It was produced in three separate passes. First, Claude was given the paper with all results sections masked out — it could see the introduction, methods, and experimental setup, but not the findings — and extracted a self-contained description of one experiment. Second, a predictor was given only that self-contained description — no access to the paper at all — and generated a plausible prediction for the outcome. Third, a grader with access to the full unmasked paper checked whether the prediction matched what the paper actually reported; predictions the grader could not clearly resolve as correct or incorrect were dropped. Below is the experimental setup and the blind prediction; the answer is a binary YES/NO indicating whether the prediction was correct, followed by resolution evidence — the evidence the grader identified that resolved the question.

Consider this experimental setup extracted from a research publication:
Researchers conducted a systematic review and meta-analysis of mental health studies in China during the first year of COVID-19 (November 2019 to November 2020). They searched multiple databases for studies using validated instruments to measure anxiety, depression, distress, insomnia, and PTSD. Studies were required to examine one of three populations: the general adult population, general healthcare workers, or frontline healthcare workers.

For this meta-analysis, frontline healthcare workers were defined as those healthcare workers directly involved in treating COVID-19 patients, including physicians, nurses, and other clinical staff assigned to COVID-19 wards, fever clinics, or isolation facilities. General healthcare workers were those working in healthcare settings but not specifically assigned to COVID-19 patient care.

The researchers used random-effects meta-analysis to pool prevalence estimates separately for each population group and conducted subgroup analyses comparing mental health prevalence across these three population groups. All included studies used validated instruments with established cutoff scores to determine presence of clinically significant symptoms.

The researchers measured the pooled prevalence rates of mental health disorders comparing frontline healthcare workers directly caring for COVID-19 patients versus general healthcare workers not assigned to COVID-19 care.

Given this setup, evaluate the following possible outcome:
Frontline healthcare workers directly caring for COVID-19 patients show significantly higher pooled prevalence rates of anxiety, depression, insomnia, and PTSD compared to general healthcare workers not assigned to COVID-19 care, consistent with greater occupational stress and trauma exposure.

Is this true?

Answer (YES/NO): YES